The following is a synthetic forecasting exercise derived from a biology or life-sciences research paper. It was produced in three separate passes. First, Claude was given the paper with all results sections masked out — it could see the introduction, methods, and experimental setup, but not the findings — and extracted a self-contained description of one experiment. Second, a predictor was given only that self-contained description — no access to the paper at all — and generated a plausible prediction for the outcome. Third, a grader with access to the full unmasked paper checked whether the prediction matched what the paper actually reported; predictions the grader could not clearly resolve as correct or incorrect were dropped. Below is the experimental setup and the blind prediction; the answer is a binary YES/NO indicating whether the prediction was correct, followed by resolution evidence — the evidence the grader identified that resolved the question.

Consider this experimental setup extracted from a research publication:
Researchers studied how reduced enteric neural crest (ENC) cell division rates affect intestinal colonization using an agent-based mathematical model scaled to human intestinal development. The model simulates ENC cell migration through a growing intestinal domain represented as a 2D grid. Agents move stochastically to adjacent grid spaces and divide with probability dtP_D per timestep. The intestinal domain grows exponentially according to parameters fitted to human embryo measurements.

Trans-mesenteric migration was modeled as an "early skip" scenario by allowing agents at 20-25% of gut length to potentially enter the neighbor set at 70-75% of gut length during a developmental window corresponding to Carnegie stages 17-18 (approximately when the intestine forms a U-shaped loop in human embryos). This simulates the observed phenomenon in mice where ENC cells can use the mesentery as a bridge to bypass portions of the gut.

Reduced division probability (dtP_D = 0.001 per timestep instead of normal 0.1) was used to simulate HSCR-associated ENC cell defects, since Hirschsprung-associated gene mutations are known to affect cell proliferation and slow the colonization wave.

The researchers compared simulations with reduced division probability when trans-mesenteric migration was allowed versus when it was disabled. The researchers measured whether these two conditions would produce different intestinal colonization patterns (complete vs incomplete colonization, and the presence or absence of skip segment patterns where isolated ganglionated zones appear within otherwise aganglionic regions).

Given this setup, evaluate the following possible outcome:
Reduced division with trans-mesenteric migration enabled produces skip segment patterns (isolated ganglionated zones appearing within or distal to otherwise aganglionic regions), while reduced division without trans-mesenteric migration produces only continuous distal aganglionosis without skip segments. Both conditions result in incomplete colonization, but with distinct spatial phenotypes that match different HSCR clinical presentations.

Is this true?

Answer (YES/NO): YES